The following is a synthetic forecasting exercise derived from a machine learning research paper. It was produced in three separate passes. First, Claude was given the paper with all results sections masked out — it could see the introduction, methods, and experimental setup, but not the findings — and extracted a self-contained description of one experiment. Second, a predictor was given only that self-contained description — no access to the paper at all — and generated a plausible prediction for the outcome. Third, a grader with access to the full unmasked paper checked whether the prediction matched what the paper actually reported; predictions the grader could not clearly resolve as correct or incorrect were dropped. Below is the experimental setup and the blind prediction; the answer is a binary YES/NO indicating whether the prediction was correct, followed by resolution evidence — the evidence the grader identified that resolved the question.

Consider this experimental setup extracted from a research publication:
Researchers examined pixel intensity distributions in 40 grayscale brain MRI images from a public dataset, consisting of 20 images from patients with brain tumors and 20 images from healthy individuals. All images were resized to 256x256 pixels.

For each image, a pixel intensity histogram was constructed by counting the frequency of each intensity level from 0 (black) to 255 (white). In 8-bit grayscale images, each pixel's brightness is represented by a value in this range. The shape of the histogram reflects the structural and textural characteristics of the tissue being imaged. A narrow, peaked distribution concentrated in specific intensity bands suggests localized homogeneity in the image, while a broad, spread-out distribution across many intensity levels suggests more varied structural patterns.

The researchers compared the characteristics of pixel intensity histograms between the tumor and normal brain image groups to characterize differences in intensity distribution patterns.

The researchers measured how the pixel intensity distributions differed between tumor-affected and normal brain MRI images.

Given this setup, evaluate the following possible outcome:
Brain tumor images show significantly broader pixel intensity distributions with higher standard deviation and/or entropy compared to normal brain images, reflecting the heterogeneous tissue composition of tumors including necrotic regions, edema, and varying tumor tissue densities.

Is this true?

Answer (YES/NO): NO